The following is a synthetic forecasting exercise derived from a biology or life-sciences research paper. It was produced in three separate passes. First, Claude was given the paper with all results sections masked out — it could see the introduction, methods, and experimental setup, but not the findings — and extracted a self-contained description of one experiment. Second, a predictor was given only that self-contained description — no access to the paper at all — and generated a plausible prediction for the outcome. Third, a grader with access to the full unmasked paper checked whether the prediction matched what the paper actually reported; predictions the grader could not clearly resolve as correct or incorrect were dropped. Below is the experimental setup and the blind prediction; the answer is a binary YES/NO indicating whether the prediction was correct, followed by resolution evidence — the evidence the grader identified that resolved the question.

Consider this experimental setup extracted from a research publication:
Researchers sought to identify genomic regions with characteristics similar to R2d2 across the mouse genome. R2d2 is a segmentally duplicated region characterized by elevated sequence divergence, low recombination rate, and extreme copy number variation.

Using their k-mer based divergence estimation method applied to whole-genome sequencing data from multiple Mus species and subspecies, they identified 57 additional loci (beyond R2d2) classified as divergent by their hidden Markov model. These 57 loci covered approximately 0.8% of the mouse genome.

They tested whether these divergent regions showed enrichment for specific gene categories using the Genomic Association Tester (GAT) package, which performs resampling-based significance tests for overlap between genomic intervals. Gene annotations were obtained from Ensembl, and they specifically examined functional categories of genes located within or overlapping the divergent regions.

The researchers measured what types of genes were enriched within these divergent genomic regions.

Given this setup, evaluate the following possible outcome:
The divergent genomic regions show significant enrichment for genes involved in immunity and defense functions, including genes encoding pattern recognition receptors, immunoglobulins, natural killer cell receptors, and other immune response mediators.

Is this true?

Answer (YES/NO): NO